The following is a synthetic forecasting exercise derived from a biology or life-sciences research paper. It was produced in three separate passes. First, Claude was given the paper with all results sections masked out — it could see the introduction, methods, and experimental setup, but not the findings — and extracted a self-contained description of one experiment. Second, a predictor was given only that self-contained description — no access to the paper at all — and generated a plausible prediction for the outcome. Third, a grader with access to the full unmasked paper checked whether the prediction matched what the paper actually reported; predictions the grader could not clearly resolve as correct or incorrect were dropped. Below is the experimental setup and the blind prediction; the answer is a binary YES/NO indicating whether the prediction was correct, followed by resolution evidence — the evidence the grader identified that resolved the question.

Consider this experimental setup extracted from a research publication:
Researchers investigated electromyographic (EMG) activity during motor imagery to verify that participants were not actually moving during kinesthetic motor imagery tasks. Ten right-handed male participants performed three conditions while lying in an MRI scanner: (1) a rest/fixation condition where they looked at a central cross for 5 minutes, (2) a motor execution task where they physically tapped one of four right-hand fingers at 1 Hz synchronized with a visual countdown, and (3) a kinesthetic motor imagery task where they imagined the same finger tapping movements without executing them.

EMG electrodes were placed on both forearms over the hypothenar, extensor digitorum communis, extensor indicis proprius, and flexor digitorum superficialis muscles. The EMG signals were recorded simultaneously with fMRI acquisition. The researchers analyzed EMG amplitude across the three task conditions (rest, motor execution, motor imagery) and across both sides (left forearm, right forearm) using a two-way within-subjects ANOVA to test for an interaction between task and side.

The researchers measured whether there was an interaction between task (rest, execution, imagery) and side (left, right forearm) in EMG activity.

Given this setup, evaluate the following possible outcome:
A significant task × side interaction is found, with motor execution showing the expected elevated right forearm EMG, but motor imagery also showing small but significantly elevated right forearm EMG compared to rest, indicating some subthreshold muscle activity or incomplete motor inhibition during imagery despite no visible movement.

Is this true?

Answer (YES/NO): NO